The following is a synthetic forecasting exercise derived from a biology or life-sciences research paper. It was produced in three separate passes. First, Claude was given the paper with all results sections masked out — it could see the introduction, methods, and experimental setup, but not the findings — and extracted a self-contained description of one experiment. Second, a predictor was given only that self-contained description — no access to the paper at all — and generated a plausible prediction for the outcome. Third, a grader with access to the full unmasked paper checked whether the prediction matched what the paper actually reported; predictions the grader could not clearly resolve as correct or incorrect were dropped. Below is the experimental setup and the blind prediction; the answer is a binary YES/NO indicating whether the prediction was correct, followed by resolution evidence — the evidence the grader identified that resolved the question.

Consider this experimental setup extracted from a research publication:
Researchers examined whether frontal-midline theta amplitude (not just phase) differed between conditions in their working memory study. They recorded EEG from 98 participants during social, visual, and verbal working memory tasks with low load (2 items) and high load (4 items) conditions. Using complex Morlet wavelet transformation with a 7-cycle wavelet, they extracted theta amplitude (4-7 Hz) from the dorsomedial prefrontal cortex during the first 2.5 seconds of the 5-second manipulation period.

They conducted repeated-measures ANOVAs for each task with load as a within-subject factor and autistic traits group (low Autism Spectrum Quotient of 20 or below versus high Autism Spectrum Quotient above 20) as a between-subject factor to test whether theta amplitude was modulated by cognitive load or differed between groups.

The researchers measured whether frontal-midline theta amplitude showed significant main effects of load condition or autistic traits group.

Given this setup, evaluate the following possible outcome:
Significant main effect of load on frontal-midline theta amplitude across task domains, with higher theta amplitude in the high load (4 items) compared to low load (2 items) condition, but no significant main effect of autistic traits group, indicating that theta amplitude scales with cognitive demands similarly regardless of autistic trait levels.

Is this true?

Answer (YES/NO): YES